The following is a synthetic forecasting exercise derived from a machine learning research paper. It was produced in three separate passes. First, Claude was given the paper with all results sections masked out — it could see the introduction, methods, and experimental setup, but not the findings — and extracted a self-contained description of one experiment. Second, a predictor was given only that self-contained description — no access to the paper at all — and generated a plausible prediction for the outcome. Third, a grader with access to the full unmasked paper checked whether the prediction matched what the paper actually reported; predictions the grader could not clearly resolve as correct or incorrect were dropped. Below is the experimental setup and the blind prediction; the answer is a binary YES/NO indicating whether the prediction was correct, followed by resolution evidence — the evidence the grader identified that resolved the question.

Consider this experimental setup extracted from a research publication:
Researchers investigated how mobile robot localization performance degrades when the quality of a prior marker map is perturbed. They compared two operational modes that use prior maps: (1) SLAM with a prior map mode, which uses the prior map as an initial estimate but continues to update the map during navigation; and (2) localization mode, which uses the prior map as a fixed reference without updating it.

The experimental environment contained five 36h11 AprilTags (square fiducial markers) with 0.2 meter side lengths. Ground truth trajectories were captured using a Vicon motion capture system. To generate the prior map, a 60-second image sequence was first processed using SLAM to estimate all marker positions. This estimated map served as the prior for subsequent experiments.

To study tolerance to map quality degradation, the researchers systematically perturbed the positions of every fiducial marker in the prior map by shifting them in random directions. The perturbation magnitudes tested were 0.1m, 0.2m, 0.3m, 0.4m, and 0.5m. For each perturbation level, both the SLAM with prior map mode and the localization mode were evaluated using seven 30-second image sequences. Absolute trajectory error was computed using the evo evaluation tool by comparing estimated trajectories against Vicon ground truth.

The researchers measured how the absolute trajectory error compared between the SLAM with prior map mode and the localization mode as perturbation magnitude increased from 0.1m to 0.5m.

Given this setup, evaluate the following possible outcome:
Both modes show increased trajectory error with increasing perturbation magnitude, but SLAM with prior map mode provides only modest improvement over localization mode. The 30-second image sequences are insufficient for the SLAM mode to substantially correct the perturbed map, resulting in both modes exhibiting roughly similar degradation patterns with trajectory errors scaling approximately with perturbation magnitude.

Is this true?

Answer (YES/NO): NO